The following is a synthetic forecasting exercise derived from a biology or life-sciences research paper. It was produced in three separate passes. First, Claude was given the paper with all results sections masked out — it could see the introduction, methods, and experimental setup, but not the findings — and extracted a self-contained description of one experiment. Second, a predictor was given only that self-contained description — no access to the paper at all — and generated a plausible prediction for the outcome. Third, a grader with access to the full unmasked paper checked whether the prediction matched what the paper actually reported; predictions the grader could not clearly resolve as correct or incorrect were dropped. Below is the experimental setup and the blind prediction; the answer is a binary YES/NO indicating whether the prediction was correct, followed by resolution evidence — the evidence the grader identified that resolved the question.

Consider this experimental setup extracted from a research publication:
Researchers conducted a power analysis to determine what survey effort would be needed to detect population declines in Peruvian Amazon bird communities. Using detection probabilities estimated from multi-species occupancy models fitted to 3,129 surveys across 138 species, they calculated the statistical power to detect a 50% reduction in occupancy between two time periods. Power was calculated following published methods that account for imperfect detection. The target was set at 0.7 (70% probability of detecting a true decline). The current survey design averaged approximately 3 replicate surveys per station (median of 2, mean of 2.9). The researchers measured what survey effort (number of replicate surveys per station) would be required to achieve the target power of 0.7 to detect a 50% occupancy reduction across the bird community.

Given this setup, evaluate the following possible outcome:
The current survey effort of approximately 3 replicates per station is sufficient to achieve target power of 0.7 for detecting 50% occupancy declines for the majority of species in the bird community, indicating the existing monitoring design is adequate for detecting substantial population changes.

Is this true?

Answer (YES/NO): NO